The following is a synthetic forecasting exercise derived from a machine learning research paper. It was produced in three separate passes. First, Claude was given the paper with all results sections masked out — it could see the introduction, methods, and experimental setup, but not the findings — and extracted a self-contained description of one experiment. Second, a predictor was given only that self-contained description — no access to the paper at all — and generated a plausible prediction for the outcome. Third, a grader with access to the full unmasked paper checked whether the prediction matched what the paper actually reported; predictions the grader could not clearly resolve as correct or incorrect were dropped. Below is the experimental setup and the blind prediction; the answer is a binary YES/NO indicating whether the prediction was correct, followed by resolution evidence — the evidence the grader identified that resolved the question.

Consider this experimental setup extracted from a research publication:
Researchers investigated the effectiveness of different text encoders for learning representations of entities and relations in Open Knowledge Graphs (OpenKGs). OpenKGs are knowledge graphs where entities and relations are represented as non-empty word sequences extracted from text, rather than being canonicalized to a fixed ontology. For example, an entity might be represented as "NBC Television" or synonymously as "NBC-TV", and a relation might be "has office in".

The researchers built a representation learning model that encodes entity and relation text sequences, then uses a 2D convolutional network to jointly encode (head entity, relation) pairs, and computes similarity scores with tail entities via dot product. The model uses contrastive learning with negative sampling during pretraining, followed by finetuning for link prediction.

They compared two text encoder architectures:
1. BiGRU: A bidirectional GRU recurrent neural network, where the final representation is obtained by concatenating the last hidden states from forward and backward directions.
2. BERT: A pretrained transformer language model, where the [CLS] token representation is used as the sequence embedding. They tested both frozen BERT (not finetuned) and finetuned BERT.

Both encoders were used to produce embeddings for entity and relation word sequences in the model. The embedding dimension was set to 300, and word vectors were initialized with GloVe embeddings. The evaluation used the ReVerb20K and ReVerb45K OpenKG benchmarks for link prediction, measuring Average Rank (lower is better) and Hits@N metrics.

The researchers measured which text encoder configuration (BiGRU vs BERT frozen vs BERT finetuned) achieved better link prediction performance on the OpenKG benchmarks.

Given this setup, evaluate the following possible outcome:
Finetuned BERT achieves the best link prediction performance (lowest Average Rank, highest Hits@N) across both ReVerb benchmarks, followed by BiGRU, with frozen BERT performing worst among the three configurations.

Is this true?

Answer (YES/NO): NO